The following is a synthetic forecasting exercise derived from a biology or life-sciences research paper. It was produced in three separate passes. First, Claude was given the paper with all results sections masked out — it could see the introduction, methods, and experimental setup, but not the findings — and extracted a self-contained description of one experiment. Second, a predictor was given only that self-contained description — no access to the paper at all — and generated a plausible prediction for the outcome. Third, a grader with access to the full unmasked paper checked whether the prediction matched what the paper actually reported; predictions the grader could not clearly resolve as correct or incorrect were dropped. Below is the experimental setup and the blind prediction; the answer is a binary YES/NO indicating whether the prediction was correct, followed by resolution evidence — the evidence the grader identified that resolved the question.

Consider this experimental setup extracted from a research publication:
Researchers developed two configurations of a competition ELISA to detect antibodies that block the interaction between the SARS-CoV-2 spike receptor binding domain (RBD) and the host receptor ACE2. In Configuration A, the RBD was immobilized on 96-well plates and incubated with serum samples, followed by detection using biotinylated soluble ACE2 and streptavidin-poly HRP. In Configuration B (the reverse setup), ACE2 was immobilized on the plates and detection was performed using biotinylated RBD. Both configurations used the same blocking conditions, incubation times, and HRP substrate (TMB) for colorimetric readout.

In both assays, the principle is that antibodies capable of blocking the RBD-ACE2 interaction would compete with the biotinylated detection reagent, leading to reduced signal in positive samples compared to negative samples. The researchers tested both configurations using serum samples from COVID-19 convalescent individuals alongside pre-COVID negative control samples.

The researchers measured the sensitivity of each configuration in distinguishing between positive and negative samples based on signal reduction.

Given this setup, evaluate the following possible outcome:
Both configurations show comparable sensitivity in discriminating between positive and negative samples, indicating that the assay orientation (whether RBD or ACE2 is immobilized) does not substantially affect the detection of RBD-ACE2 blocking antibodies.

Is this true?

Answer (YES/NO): NO